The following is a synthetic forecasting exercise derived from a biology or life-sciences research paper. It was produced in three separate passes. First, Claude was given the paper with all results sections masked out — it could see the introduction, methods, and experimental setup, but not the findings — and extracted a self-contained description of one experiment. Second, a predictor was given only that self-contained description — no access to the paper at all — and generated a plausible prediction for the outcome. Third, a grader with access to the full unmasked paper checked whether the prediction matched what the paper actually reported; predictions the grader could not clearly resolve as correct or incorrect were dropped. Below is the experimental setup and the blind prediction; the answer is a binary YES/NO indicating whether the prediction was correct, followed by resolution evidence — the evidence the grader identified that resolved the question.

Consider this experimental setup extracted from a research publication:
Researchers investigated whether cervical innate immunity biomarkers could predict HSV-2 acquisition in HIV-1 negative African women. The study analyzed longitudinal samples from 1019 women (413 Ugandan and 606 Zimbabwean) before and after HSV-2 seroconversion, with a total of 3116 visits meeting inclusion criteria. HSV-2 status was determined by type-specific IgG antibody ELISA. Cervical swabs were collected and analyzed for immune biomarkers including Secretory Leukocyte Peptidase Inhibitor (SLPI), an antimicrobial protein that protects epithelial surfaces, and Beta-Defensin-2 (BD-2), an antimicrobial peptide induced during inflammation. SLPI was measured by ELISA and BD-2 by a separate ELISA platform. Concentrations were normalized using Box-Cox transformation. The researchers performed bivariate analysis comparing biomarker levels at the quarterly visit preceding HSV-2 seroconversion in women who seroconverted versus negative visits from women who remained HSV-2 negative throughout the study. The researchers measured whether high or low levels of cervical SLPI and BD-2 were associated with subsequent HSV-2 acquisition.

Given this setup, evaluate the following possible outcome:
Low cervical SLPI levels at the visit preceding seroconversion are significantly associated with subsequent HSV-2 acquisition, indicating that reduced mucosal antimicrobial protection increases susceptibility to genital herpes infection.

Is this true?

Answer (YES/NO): YES